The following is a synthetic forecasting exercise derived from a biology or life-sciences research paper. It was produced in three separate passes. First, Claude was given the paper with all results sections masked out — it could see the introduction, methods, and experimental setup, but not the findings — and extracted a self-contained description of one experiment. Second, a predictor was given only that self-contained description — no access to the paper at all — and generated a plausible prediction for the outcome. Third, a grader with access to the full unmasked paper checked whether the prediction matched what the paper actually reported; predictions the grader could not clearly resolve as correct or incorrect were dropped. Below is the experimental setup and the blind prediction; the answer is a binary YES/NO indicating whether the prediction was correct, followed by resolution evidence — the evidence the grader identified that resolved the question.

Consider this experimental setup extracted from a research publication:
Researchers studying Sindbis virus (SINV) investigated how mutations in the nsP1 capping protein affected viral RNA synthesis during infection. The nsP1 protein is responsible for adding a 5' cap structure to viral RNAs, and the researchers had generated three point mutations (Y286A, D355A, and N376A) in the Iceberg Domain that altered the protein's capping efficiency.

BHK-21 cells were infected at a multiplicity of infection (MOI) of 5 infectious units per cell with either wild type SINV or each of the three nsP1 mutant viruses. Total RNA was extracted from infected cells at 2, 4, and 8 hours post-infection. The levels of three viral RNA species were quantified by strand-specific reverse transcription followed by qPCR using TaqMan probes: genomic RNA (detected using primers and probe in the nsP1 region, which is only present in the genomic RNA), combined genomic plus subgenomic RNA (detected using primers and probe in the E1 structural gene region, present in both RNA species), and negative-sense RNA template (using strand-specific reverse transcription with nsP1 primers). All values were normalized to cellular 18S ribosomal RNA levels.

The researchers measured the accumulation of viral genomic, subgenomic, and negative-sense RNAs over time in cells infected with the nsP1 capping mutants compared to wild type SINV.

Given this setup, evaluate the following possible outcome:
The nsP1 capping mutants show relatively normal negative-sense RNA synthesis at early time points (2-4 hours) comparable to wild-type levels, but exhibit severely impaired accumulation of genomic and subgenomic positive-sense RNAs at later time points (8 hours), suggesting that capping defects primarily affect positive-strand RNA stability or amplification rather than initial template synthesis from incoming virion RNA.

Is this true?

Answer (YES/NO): NO